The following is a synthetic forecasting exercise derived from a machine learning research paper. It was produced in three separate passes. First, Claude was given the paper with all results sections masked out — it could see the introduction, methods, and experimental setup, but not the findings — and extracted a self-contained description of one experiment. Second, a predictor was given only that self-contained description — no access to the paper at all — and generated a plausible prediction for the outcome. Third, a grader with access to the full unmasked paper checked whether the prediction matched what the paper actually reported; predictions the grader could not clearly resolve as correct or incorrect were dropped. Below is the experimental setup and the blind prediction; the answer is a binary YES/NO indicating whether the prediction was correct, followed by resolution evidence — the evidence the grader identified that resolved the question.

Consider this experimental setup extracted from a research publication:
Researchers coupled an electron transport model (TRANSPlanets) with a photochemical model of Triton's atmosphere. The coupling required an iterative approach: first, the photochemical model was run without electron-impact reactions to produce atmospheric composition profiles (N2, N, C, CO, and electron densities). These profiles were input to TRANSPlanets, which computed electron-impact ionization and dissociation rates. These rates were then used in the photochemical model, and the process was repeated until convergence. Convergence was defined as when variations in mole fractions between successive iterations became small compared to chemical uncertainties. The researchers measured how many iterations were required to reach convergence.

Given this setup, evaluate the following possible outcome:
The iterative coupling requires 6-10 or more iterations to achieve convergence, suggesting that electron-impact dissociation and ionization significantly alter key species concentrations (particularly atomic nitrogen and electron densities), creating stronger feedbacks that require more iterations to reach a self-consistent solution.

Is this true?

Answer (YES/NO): NO